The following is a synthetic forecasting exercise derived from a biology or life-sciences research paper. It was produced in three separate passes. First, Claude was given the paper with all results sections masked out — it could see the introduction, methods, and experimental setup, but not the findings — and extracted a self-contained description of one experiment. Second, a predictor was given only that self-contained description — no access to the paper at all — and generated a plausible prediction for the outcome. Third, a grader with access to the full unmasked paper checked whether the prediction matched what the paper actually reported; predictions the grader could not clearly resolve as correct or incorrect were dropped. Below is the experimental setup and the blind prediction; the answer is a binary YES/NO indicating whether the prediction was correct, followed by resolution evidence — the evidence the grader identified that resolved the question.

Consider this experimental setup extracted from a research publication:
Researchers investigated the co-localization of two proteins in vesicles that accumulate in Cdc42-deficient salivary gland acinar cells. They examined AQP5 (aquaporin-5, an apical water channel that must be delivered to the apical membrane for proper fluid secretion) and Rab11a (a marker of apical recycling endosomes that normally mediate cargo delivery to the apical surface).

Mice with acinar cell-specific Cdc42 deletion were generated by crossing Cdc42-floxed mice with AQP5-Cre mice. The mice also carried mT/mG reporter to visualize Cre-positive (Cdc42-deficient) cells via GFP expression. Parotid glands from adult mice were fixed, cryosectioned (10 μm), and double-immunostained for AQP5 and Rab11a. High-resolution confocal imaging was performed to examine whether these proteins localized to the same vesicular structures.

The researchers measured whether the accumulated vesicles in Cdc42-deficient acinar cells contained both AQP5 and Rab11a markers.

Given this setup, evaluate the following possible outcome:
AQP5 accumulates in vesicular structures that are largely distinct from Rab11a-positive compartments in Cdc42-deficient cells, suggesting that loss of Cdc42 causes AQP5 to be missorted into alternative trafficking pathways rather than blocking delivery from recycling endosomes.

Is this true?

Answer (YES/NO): NO